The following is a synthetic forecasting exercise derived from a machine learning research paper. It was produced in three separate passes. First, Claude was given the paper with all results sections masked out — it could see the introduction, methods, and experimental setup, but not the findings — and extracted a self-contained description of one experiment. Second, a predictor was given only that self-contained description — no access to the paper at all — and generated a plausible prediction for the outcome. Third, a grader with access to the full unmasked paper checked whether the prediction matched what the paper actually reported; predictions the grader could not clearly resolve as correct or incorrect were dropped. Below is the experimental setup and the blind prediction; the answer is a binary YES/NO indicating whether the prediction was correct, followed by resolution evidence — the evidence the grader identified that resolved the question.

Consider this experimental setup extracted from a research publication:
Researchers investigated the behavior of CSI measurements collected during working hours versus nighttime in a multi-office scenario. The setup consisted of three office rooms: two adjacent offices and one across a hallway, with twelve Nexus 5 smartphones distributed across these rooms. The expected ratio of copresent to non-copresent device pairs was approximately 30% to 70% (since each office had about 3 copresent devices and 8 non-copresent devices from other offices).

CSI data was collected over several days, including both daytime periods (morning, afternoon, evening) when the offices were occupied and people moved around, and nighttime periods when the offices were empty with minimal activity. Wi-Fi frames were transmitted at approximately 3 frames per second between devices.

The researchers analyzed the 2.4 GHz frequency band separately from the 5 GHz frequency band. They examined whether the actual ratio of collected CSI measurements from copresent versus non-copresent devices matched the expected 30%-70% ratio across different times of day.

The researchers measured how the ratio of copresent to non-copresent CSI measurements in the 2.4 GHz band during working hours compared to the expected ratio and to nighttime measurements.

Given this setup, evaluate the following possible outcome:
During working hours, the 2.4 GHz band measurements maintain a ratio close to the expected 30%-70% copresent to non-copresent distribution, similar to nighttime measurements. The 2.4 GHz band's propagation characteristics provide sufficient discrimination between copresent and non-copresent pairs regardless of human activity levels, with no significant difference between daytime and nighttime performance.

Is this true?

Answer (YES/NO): NO